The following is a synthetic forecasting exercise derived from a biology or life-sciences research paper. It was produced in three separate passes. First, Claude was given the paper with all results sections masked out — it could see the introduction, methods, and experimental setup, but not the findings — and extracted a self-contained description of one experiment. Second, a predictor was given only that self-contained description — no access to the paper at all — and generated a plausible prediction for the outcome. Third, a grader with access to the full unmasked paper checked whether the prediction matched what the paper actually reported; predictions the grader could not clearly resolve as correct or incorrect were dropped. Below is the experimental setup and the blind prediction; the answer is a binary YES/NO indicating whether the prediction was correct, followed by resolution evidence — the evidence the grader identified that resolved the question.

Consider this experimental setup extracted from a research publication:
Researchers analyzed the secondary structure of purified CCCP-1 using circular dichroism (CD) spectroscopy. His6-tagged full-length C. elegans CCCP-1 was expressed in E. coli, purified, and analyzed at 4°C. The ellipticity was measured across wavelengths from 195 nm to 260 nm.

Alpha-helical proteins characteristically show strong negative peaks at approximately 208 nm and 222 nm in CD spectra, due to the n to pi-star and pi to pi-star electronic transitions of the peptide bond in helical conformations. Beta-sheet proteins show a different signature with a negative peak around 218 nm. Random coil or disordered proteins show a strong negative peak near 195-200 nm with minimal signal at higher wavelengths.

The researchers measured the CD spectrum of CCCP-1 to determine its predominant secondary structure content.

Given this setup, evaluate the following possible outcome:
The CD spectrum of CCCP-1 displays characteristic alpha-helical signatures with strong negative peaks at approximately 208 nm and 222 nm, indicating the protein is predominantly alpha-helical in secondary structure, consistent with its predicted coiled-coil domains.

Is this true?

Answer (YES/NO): YES